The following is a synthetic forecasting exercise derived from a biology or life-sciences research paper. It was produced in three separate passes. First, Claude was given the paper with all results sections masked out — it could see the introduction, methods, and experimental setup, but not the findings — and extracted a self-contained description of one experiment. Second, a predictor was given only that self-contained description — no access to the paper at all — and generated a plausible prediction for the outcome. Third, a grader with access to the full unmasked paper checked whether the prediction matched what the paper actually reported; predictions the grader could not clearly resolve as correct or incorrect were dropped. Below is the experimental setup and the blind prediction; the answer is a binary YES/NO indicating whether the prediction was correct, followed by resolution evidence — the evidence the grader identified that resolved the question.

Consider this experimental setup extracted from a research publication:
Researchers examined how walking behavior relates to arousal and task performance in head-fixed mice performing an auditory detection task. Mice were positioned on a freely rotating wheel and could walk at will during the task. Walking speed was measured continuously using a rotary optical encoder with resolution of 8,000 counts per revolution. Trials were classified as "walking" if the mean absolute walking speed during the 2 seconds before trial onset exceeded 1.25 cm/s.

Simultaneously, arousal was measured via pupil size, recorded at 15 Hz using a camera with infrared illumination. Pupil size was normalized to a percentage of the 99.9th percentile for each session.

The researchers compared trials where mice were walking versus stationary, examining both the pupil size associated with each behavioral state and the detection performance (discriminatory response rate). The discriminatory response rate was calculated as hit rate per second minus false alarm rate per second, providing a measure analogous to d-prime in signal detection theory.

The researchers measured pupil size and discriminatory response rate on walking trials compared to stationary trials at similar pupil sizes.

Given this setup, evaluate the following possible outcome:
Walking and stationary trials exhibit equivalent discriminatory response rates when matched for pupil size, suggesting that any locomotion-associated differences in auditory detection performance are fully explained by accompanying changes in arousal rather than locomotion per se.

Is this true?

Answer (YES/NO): NO